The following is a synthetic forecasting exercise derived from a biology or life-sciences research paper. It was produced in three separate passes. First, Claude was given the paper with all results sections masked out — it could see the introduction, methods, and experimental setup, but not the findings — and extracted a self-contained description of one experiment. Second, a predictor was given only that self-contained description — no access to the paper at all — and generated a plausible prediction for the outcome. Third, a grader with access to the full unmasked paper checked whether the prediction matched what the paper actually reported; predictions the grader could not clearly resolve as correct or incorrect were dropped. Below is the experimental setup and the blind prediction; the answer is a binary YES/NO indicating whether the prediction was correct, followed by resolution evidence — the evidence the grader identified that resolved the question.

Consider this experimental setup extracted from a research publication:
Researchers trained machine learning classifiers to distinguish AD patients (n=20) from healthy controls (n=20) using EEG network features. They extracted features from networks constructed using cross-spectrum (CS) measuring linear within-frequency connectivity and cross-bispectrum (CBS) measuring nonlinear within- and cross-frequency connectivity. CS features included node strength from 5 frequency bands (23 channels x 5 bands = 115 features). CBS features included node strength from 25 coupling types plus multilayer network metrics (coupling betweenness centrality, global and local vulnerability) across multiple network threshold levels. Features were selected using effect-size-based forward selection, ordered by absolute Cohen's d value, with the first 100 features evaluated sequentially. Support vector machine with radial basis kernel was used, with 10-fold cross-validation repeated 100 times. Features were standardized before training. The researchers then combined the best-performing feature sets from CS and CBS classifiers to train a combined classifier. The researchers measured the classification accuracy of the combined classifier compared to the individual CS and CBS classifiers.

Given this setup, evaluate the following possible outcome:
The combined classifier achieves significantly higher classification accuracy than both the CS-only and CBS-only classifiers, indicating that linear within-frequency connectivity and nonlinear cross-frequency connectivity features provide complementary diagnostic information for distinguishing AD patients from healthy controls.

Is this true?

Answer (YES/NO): NO